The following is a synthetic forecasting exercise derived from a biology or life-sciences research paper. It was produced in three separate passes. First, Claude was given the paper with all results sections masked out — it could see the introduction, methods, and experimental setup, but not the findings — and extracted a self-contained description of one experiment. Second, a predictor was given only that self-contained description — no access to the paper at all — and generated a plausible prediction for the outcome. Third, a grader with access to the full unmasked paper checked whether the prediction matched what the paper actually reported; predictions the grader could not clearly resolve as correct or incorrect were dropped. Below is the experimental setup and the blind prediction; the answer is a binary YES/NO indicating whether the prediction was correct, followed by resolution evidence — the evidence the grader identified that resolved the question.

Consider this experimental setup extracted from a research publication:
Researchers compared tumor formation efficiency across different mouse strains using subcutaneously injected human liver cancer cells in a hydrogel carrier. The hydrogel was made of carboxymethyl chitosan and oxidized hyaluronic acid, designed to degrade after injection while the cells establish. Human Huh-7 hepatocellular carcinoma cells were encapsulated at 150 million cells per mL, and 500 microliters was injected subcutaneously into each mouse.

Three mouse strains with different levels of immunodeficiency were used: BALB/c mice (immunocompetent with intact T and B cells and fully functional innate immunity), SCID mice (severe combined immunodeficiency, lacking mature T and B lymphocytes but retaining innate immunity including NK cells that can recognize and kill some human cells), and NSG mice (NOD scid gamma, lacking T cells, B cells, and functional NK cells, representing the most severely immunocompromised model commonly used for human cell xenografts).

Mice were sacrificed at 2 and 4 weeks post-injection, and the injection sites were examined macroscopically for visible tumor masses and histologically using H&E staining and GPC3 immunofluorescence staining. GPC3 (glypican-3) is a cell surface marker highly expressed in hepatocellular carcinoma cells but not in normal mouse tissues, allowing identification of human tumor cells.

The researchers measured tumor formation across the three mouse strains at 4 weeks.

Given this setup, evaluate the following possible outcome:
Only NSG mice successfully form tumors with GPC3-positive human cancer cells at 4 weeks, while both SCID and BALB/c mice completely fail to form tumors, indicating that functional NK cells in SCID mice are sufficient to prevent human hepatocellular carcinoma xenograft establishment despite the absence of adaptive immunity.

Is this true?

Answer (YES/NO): NO